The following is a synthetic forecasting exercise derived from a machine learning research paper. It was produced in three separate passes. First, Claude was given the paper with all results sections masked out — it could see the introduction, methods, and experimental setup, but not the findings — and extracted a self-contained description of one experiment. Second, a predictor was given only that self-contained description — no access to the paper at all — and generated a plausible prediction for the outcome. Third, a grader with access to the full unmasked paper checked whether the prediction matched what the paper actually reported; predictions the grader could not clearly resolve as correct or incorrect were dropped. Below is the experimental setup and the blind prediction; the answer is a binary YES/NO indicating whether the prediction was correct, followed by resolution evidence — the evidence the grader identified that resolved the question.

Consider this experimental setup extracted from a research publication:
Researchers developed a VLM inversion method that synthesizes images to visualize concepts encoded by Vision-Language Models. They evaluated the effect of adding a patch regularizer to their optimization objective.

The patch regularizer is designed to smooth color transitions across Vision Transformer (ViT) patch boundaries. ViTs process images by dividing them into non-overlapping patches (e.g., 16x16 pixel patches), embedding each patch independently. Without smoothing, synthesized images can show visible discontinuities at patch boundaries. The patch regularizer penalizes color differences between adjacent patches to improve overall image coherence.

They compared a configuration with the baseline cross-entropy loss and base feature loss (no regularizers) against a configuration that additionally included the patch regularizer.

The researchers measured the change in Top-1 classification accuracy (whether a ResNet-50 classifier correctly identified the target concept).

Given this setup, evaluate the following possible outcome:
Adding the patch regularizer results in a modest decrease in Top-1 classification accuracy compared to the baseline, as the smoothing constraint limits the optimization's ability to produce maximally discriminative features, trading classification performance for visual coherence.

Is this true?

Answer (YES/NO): NO